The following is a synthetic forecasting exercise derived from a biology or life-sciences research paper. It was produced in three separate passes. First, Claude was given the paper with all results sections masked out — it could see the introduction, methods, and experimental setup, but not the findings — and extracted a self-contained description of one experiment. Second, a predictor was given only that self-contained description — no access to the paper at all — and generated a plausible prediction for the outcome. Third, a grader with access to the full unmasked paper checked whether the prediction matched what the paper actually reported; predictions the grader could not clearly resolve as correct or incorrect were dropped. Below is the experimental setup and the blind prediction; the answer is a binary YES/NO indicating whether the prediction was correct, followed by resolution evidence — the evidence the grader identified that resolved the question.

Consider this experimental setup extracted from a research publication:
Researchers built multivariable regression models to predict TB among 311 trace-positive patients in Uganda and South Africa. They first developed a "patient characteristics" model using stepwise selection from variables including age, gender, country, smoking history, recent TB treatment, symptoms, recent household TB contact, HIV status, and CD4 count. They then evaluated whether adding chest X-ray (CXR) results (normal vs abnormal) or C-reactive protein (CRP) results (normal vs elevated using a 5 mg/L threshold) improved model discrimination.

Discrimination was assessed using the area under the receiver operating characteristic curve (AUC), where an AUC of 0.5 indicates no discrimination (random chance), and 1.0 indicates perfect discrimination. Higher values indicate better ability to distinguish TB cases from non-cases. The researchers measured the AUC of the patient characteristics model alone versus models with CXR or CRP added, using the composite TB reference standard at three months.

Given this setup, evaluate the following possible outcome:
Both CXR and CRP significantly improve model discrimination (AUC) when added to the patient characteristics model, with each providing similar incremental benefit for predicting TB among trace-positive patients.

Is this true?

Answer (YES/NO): NO